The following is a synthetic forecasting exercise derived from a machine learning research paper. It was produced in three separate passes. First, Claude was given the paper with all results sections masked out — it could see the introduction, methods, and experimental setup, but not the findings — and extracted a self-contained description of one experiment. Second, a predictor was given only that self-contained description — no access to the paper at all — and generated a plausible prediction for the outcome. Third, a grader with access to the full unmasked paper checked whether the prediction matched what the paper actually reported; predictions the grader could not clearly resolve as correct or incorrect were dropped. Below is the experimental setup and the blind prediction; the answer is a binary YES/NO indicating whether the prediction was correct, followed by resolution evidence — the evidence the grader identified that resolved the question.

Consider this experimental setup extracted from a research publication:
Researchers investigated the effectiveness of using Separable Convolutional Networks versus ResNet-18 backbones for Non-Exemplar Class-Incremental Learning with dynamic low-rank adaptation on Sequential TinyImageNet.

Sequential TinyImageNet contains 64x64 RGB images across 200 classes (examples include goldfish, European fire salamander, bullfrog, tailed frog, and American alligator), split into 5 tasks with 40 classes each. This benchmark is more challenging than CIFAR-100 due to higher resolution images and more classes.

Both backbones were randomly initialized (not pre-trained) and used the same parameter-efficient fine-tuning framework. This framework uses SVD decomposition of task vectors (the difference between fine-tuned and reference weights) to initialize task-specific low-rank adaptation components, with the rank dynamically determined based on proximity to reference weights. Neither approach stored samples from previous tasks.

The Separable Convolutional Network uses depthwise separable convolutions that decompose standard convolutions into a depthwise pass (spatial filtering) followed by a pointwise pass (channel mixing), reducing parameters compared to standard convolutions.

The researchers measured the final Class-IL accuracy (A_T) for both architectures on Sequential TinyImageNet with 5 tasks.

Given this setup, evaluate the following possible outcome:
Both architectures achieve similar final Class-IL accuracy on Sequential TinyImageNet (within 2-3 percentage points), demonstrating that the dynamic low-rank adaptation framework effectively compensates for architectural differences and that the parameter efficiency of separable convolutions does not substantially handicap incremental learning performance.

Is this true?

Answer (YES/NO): YES